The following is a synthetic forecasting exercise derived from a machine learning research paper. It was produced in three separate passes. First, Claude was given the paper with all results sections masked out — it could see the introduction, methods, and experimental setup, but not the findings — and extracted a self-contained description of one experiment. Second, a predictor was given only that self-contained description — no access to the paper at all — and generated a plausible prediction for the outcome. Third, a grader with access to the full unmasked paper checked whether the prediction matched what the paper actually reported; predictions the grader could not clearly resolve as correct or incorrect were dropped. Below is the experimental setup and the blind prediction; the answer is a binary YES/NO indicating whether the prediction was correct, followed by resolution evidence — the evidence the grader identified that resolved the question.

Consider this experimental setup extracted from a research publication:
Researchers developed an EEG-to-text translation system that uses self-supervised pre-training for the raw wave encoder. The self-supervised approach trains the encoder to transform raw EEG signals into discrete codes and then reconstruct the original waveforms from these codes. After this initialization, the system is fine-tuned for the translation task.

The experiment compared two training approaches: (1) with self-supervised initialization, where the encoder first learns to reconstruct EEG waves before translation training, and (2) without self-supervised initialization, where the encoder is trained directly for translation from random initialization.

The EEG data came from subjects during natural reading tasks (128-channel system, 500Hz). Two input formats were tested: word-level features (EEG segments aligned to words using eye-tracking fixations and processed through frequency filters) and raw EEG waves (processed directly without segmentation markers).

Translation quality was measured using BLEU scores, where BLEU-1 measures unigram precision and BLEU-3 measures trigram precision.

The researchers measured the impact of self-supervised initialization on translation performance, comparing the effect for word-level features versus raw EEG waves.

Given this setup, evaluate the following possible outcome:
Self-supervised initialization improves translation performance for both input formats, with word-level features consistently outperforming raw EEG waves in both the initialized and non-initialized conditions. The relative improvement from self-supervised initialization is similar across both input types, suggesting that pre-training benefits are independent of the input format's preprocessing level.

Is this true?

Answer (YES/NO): NO